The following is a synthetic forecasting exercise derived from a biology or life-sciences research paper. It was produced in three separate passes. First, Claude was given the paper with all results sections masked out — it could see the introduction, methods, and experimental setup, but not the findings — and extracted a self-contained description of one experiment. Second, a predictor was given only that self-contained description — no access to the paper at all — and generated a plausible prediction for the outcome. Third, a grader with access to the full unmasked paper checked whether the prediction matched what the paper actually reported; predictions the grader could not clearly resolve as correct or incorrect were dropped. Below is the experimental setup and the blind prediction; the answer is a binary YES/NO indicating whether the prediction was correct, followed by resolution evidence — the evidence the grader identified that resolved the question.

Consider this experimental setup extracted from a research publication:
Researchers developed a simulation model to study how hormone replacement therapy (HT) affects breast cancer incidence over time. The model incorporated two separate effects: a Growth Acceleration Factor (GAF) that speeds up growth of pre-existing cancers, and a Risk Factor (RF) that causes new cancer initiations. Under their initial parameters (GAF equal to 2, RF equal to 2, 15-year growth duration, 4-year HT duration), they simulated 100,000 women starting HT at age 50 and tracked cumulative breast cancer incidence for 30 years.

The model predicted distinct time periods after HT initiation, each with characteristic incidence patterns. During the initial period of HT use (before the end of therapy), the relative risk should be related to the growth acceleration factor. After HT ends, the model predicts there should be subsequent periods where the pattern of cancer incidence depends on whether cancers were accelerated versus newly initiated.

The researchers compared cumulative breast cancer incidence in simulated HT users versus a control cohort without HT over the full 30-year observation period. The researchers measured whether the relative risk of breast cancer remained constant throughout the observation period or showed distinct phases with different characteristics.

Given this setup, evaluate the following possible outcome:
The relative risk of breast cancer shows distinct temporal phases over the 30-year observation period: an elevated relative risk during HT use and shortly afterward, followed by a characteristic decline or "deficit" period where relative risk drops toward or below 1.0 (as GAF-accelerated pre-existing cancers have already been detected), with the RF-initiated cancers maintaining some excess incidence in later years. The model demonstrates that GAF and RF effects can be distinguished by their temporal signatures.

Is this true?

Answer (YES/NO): YES